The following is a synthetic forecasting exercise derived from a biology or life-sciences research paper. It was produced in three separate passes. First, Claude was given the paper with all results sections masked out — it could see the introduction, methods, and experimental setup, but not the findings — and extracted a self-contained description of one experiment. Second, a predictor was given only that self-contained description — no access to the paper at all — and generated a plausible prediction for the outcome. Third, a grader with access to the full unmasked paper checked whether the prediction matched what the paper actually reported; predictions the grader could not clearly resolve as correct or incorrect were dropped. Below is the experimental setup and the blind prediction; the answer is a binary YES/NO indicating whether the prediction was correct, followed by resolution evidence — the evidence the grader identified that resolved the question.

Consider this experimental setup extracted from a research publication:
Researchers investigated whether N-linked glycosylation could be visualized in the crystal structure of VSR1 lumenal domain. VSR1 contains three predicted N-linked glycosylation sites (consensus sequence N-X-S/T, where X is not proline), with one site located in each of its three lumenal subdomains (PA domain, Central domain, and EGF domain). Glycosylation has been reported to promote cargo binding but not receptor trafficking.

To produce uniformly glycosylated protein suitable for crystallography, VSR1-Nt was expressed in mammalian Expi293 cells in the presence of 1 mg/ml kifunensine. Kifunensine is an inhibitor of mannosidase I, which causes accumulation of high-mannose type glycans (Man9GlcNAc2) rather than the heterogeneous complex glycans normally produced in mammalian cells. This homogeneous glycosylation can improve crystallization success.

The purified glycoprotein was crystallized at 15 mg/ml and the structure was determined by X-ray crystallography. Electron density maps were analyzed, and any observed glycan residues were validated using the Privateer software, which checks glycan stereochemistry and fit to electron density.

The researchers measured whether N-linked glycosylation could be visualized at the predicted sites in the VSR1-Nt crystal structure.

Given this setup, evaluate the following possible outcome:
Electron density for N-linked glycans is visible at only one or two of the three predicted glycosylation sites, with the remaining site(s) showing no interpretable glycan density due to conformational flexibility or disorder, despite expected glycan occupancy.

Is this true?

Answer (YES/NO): NO